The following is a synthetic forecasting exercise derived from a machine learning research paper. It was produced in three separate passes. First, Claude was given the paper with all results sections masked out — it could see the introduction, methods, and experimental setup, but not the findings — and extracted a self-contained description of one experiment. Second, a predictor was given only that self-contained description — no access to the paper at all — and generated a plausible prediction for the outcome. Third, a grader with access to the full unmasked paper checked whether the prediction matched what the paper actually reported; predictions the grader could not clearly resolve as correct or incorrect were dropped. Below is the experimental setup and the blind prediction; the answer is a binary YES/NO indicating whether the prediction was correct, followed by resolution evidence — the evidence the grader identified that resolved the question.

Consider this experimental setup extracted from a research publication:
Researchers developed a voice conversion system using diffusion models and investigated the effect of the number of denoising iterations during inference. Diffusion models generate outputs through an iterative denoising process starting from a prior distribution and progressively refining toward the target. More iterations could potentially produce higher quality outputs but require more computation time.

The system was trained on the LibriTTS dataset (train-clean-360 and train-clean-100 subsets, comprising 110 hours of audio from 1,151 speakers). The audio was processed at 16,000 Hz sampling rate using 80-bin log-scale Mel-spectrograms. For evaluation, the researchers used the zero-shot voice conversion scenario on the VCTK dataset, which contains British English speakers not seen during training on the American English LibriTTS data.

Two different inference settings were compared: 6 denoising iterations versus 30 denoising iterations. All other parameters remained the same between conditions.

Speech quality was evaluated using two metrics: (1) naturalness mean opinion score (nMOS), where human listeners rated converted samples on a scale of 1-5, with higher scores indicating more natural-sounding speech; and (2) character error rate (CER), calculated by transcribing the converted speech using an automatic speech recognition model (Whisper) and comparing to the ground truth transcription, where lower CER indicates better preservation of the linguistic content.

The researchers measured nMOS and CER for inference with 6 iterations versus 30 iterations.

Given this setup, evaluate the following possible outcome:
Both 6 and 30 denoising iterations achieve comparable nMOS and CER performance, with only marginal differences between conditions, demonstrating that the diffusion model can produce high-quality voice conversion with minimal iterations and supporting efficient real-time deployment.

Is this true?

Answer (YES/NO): NO